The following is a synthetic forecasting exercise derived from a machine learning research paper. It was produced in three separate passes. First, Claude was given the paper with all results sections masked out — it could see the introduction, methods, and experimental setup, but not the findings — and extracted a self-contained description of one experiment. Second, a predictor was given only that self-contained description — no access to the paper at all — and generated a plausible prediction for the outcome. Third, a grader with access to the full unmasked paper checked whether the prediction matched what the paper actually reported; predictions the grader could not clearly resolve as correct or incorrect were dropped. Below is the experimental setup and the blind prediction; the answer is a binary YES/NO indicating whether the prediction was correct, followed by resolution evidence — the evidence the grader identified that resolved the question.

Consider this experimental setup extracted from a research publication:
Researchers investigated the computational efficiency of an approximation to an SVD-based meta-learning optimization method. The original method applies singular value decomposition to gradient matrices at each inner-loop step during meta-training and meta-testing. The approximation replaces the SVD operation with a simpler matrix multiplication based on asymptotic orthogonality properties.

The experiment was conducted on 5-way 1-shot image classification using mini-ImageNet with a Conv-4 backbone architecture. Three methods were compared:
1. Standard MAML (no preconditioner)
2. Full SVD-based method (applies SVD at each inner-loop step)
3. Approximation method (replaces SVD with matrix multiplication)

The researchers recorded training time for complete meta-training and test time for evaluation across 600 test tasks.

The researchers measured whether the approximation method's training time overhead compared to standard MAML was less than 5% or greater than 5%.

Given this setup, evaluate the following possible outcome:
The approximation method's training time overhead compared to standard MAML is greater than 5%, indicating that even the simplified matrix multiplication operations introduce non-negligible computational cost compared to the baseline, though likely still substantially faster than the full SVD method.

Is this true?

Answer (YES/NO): NO